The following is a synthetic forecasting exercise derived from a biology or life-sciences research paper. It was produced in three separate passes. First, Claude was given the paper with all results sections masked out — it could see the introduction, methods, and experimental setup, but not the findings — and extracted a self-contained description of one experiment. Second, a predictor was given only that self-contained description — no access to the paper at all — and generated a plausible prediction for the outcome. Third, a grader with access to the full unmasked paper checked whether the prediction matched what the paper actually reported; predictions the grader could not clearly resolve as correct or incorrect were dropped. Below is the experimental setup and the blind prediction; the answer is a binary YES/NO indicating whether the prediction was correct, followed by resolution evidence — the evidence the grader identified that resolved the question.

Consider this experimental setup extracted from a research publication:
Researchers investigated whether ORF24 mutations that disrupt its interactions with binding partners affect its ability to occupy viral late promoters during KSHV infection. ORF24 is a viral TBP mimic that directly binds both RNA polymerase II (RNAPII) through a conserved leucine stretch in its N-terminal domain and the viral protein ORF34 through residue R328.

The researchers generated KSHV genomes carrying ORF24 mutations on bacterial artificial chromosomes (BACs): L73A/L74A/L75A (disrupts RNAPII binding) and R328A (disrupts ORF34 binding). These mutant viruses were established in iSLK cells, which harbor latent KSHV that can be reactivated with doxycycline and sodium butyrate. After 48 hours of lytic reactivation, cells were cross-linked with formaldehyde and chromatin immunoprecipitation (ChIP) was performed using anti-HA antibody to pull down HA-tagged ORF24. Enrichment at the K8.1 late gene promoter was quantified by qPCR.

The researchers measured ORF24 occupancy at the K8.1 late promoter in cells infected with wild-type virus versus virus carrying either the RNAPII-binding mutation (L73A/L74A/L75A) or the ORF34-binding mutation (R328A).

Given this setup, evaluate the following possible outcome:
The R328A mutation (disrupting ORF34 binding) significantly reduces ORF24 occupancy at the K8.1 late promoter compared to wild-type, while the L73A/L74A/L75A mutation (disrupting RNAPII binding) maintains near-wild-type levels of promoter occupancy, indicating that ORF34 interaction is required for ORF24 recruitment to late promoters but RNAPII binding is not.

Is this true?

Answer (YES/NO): NO